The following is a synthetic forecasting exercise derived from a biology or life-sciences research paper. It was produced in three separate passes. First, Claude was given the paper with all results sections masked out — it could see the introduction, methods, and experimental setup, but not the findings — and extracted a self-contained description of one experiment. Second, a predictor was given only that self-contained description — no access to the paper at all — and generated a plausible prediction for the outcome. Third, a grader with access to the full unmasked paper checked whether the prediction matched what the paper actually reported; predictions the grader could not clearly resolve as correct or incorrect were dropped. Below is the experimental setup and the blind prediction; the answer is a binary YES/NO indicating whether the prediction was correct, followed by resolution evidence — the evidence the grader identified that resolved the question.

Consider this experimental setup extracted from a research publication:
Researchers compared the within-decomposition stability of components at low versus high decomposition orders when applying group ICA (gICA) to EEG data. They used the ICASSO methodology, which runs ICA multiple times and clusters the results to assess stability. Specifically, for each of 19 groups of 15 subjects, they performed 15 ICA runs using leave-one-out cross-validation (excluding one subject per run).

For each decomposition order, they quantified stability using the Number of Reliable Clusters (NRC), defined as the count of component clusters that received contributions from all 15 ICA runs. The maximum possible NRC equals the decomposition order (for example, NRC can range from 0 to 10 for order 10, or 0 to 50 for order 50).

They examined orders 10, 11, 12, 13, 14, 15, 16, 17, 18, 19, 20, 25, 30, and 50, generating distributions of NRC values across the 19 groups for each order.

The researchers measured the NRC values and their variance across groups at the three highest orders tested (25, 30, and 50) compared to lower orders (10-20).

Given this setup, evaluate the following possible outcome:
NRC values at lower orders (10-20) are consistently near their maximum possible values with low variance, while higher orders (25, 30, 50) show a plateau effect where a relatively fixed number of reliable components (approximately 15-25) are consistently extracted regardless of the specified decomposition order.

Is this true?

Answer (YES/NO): NO